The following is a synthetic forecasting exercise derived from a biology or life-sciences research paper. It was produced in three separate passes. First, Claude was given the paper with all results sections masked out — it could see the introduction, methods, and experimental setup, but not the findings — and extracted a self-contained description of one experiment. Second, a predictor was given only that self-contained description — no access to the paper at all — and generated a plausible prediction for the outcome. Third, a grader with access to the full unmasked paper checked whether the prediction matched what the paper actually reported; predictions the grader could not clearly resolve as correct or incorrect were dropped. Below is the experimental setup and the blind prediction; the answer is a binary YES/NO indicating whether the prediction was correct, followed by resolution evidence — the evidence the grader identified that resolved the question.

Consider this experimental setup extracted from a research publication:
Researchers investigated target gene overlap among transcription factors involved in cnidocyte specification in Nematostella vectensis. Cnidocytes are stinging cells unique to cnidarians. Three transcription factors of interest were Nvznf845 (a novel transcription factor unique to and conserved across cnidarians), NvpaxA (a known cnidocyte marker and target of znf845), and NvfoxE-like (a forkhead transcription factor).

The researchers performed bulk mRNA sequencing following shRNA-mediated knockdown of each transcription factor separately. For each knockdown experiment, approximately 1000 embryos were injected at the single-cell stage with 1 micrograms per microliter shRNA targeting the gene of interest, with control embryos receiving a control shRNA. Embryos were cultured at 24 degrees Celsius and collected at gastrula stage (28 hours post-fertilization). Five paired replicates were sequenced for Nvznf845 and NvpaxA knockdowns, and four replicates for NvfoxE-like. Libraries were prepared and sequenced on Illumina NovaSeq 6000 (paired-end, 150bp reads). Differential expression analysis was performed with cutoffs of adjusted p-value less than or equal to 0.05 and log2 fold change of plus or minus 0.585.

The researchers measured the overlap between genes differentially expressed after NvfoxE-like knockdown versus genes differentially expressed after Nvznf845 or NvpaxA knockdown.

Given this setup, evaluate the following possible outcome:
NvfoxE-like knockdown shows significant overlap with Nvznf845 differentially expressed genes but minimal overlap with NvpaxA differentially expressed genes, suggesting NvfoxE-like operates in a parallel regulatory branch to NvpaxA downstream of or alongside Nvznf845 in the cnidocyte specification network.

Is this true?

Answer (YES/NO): YES